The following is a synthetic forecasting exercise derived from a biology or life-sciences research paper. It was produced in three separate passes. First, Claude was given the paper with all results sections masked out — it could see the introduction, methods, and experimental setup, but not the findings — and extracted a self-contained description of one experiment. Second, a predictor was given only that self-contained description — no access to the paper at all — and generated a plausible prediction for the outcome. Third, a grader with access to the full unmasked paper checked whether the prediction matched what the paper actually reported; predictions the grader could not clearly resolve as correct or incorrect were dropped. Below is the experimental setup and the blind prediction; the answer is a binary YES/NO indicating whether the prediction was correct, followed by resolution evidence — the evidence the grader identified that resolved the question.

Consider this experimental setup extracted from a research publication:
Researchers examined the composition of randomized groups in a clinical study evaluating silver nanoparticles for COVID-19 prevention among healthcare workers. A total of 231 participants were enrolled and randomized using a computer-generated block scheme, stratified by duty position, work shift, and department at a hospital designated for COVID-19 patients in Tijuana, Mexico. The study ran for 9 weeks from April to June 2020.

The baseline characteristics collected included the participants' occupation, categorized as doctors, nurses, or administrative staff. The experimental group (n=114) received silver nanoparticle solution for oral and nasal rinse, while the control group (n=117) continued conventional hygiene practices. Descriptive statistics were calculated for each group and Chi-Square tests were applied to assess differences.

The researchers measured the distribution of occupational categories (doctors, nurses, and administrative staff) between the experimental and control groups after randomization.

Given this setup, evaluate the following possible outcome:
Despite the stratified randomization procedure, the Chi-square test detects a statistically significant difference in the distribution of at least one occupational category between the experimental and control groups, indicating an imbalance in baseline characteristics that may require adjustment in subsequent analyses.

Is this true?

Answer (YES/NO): NO